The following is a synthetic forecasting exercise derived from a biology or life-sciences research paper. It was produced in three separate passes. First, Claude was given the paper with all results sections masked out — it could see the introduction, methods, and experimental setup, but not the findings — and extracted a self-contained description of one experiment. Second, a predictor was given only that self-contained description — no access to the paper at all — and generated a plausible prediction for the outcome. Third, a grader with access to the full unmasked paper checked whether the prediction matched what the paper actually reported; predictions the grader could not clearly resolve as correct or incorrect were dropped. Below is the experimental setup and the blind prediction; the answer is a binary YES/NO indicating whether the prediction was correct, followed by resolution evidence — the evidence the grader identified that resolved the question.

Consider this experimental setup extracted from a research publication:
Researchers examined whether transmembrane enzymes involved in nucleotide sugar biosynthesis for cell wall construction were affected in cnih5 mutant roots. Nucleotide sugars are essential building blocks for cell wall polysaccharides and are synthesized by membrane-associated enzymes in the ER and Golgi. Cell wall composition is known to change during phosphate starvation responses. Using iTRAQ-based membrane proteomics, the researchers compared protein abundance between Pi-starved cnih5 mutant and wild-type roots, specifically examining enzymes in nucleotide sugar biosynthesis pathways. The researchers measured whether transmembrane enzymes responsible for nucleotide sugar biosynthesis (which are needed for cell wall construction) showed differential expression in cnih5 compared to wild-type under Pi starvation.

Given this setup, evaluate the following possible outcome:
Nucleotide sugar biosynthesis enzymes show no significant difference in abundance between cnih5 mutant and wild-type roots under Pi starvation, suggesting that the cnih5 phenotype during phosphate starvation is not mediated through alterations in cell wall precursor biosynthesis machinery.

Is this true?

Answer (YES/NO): NO